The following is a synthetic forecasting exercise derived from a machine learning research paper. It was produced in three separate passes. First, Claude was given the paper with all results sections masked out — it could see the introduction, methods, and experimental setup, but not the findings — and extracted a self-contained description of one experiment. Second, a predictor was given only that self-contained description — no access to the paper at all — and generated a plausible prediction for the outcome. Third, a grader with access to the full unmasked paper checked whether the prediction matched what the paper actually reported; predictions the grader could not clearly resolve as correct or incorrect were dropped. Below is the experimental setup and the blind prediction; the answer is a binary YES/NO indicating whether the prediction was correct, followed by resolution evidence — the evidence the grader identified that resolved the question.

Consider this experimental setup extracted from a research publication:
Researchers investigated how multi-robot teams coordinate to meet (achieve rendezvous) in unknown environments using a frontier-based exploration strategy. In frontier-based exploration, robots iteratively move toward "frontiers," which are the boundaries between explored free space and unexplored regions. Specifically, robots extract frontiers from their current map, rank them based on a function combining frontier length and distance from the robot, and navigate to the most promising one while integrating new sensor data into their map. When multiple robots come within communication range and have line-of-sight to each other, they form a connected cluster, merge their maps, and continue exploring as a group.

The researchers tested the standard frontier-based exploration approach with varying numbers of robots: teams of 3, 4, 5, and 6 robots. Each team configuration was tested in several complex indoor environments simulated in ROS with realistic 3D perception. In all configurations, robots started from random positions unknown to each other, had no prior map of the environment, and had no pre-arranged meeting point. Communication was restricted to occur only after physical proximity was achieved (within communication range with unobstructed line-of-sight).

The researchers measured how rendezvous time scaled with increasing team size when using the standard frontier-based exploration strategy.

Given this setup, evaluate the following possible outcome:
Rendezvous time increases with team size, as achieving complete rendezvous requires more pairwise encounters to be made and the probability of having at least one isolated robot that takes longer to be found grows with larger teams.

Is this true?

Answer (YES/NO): NO